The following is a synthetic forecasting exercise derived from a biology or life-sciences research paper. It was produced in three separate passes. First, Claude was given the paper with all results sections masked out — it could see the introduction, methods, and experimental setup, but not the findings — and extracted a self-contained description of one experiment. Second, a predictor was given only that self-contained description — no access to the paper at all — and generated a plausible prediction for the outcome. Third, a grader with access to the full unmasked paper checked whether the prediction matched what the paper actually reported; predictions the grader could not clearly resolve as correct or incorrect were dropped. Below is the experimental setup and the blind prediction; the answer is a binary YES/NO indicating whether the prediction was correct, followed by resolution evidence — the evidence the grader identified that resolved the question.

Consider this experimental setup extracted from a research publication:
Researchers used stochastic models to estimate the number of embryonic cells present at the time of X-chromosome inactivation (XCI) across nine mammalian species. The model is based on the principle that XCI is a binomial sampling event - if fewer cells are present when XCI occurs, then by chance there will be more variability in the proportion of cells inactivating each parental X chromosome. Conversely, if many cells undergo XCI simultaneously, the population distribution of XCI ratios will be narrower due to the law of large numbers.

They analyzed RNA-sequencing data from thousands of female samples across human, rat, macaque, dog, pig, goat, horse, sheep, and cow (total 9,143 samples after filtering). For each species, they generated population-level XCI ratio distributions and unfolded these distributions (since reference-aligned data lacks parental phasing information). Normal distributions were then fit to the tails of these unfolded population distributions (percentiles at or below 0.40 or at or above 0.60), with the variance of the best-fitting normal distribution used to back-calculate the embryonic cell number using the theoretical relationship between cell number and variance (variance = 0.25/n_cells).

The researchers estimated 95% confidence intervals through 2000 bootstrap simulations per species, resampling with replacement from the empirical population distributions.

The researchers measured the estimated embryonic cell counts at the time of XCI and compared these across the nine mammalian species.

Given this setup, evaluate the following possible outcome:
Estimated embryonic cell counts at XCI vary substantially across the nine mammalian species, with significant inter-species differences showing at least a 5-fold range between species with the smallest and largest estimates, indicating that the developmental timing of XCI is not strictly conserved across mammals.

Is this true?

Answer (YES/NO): YES